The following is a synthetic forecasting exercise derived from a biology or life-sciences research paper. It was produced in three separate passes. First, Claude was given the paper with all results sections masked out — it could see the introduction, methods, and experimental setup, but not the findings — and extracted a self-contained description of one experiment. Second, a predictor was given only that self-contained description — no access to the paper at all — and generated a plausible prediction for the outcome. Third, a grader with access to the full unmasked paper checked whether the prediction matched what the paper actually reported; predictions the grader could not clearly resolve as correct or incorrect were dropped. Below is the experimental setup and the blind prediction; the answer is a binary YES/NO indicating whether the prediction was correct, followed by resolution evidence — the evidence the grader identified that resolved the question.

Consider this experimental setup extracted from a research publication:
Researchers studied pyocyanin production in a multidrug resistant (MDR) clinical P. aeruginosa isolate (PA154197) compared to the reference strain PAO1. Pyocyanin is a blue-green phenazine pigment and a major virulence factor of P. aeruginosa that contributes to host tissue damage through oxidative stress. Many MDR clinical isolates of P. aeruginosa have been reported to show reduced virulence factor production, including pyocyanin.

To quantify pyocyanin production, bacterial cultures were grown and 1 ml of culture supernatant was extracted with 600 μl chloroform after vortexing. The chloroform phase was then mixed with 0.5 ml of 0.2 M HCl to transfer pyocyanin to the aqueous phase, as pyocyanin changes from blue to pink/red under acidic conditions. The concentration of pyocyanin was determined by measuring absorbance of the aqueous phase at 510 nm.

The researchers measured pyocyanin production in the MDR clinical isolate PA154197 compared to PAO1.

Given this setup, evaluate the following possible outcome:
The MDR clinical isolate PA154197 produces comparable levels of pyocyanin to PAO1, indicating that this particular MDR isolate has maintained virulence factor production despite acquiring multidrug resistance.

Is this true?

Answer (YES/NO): NO